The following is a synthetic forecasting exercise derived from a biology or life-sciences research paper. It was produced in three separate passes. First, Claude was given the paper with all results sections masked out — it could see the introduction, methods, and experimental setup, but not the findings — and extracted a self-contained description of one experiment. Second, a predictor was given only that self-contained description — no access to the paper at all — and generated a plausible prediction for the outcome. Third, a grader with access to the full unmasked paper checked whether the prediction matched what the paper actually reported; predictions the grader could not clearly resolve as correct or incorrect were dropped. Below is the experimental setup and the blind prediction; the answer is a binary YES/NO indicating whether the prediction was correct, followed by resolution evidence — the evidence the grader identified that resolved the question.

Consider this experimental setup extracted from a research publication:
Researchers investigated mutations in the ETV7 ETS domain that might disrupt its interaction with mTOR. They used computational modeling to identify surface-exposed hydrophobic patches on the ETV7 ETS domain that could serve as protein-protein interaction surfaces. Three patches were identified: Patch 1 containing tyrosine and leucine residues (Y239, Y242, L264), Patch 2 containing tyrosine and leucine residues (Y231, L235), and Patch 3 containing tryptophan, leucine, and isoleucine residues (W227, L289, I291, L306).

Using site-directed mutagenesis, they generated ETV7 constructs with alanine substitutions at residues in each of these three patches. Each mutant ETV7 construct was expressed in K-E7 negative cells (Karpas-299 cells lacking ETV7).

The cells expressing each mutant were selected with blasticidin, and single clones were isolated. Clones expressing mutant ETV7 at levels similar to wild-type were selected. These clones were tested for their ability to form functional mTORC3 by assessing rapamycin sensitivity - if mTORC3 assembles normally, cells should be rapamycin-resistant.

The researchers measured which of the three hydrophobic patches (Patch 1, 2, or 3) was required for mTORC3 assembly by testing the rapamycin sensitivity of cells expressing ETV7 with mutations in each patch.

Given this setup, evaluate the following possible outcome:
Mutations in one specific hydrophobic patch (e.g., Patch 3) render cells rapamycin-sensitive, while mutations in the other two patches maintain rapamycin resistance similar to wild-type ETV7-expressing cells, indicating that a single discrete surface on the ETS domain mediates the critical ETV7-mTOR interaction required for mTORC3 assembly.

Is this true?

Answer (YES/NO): NO